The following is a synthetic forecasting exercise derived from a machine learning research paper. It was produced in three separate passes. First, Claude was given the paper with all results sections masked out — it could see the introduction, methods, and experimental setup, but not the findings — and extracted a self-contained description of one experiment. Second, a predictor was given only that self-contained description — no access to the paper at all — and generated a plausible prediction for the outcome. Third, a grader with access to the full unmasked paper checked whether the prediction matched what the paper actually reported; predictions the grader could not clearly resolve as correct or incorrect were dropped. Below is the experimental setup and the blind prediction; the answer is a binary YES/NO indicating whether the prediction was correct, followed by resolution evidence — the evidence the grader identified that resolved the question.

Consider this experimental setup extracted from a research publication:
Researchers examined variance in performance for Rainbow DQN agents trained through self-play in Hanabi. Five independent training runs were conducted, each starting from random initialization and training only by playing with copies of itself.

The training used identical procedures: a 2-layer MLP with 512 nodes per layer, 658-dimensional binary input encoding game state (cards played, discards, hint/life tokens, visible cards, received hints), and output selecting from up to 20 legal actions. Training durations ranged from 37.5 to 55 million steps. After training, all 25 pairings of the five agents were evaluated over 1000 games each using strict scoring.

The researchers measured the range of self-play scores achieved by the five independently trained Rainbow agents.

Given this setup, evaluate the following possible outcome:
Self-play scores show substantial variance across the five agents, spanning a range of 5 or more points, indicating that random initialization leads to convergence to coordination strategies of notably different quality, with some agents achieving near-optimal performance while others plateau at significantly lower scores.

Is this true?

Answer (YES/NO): NO